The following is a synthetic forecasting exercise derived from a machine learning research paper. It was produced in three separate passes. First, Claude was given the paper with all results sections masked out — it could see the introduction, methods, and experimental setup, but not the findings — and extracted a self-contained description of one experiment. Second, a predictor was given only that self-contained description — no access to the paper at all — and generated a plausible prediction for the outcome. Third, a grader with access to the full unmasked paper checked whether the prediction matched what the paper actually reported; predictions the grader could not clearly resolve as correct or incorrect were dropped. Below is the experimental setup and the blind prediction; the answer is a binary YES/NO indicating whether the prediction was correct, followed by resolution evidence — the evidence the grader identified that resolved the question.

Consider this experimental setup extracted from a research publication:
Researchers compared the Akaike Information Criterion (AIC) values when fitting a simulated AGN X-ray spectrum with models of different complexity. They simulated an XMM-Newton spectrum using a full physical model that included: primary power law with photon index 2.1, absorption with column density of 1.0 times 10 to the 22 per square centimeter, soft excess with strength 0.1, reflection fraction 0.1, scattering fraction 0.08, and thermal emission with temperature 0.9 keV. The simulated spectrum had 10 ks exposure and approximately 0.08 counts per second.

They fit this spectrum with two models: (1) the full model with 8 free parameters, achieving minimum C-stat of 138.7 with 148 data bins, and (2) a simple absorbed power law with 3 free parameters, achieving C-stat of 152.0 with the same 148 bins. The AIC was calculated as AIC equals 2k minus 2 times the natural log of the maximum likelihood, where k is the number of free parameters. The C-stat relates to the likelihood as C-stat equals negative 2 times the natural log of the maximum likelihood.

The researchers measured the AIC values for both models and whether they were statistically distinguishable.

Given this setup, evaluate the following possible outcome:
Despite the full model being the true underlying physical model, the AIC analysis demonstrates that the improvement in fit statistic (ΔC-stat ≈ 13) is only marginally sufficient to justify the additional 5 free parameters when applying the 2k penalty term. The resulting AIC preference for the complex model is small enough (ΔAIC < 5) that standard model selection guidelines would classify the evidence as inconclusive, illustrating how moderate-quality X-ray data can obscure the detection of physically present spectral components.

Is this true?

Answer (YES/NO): YES